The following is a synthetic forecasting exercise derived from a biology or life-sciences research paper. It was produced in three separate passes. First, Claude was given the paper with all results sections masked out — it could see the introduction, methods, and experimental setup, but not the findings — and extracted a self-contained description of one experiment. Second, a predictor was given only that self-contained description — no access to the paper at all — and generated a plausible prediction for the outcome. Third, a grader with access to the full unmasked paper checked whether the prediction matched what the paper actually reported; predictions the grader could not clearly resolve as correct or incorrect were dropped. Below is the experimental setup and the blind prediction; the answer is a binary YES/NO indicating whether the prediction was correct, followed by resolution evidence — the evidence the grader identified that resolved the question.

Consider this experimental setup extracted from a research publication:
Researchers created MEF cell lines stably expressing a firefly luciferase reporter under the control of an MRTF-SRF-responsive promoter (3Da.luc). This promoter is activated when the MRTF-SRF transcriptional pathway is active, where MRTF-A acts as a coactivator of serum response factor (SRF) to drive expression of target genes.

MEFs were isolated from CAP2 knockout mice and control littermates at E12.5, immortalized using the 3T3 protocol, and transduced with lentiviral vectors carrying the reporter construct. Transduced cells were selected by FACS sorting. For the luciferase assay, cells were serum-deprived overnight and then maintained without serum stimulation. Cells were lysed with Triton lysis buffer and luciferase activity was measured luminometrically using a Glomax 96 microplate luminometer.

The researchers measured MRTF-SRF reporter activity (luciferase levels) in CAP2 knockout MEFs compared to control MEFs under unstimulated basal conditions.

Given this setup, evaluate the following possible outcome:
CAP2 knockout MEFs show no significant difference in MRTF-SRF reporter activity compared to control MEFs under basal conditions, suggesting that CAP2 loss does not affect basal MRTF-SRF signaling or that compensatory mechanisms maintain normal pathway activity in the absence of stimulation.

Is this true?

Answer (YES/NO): NO